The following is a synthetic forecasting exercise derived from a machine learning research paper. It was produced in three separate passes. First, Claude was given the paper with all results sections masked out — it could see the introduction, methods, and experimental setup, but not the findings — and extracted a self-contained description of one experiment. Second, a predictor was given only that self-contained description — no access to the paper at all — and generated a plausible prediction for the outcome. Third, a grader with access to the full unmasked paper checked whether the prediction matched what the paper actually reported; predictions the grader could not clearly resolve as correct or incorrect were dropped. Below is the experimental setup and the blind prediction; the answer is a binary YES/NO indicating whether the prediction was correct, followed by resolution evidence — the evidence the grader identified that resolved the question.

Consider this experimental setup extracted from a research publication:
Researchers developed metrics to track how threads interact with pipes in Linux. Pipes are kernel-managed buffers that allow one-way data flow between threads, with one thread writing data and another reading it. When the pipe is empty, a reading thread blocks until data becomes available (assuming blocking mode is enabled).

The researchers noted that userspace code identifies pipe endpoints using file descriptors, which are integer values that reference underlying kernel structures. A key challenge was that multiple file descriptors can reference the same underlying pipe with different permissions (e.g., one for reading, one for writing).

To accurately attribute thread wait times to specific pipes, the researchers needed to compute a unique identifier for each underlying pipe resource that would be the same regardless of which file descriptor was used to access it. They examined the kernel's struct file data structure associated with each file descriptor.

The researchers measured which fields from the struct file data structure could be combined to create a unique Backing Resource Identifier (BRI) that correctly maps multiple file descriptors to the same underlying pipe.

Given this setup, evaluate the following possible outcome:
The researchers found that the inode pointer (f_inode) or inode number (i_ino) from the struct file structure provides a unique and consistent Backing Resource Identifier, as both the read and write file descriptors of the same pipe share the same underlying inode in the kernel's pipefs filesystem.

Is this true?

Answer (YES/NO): NO